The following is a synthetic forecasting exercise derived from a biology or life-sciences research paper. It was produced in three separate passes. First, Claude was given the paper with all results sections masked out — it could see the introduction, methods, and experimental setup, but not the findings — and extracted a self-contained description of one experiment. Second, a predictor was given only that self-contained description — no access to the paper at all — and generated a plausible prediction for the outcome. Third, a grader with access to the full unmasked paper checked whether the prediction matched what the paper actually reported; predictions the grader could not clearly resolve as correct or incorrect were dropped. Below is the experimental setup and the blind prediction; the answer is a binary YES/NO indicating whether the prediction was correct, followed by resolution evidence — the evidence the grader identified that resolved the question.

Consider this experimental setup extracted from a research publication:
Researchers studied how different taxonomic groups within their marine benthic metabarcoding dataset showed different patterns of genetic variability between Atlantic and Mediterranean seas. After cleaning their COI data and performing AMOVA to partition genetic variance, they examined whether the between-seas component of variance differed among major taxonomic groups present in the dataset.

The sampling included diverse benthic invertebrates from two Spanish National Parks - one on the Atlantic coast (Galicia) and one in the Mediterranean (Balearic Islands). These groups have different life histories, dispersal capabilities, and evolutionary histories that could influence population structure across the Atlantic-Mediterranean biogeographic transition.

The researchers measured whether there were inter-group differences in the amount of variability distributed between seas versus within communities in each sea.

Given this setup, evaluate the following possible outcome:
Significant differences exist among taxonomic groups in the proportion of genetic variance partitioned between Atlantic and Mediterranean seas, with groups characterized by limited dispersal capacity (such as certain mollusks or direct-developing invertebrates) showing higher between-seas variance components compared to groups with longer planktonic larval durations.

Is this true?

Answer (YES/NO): NO